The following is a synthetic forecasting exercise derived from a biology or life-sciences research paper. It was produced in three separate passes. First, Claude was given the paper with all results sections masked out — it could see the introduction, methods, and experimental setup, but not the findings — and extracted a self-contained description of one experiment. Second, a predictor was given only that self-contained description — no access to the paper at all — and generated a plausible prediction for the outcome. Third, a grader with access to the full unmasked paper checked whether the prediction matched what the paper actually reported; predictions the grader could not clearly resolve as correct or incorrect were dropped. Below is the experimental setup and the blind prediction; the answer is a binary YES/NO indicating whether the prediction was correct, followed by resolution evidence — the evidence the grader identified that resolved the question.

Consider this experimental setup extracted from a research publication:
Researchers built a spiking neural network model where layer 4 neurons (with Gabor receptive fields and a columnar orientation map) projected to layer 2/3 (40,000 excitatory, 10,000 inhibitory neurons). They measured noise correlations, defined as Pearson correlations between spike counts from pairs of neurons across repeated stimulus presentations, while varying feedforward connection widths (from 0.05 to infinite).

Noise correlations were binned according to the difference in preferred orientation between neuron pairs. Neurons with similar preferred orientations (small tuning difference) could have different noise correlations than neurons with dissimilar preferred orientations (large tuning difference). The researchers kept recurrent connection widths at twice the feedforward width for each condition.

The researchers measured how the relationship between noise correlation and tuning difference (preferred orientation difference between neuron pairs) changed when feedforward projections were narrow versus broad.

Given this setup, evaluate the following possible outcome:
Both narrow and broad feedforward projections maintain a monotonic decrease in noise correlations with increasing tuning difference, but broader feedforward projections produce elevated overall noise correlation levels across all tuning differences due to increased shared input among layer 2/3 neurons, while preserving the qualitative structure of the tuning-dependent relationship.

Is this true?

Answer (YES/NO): NO